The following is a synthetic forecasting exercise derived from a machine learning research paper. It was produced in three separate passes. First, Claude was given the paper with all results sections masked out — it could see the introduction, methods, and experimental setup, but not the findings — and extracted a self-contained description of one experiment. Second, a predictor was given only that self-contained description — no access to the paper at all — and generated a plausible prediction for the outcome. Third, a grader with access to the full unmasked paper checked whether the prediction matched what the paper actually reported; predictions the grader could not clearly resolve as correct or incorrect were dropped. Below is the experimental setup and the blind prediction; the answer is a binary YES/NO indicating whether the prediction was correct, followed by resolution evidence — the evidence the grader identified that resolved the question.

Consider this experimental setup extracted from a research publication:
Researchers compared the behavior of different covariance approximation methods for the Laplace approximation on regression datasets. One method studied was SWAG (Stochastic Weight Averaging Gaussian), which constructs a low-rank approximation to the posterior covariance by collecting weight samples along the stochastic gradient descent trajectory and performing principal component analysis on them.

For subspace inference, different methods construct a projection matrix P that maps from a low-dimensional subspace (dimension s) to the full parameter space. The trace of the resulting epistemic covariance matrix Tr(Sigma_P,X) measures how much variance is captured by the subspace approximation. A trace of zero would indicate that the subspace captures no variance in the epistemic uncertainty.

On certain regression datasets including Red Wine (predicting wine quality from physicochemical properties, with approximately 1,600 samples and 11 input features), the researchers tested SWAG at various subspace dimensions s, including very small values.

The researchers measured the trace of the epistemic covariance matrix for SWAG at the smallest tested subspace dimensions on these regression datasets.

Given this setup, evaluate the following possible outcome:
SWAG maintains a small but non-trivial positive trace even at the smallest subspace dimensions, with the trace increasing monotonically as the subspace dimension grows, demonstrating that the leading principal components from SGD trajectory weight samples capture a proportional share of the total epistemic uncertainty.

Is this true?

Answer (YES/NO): NO